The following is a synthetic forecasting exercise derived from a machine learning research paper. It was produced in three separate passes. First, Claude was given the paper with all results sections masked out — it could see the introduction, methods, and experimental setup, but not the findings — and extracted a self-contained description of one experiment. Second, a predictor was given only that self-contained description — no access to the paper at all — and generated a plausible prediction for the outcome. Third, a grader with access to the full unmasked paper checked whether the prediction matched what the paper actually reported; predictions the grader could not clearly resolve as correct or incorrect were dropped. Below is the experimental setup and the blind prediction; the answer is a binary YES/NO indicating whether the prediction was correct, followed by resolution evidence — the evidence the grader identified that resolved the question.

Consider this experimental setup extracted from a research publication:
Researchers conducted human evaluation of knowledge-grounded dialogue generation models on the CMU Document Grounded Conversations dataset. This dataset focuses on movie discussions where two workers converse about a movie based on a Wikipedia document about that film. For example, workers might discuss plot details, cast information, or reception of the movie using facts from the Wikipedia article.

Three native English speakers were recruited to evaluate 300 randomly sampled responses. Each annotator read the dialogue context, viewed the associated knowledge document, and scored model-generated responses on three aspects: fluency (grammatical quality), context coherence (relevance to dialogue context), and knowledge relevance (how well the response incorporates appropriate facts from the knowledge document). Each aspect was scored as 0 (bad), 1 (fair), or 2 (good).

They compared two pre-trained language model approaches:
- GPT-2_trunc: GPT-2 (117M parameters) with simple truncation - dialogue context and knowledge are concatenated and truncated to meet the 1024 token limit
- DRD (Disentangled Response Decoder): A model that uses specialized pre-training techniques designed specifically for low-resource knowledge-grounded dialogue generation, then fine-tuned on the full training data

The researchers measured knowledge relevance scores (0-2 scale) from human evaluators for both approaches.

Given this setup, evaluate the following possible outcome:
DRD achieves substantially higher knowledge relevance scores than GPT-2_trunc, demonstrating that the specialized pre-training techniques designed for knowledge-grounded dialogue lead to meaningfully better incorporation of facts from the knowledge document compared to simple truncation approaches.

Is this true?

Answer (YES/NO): NO